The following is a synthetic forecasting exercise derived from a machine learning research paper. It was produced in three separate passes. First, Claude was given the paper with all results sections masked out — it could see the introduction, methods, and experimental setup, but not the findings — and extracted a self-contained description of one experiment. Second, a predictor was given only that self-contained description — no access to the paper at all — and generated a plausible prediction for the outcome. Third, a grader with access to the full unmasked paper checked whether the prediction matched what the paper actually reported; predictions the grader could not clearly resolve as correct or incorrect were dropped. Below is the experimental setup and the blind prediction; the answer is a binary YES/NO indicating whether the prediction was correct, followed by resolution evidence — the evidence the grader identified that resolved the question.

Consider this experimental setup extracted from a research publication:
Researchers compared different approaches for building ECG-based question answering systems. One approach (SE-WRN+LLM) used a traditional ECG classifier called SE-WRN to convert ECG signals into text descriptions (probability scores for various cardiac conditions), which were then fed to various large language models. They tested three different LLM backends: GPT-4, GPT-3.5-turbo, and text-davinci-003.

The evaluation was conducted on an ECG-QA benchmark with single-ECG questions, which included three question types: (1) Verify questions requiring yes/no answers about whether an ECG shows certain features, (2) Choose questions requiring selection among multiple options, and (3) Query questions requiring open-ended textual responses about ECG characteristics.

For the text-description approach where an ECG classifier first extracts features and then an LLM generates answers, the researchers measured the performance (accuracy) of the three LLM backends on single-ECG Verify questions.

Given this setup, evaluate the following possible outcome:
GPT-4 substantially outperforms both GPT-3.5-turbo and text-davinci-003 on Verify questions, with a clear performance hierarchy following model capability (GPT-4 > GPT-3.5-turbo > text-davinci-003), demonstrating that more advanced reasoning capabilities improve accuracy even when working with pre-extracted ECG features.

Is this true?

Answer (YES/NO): NO